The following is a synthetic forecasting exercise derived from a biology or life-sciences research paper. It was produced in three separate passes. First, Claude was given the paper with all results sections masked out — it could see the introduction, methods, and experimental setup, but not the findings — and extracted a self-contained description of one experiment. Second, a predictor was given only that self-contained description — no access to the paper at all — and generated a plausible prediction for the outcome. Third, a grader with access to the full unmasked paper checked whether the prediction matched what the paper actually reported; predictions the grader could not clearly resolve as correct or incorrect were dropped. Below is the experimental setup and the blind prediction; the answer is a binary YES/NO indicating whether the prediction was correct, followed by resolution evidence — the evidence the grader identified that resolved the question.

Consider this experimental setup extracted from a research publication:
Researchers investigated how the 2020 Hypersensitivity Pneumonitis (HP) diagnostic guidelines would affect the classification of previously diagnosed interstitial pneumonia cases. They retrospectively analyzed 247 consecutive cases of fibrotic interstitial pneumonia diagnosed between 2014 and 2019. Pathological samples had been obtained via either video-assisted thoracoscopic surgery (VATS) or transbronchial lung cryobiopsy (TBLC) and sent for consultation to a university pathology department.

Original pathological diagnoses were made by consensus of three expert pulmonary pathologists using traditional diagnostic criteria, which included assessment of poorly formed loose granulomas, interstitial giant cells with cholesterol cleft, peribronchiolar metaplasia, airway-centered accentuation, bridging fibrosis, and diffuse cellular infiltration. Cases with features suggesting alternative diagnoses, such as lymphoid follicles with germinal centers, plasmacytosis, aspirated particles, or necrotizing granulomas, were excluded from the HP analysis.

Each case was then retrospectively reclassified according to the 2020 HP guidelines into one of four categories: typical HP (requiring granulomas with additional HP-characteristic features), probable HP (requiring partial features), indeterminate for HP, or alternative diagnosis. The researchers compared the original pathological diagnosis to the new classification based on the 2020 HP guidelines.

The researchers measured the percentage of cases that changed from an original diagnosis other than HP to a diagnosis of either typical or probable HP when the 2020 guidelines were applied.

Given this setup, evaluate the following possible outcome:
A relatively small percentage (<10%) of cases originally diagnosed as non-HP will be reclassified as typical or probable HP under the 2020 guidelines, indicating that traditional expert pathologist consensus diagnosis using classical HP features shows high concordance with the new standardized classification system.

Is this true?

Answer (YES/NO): NO